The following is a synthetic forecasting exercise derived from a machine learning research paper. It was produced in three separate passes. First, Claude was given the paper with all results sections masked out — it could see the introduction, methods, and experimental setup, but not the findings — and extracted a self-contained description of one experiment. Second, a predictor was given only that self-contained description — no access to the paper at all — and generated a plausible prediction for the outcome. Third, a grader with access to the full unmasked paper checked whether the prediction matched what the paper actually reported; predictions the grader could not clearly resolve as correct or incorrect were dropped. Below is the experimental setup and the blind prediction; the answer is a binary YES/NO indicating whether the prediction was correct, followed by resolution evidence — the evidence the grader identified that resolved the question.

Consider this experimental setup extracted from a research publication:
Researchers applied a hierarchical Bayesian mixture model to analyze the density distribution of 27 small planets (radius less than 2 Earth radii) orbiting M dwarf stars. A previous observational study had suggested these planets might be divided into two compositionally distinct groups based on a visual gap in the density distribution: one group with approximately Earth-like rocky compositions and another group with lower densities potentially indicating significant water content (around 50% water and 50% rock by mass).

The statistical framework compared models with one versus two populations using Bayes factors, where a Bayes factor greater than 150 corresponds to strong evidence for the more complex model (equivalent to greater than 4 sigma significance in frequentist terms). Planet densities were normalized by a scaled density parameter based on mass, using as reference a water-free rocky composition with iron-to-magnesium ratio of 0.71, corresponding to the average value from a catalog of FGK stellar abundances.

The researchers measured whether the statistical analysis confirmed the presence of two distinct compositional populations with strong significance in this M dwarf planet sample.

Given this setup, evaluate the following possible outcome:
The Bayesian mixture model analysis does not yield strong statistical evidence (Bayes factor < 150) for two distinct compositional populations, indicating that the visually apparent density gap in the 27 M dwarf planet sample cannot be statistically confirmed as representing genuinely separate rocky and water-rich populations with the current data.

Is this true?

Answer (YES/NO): NO